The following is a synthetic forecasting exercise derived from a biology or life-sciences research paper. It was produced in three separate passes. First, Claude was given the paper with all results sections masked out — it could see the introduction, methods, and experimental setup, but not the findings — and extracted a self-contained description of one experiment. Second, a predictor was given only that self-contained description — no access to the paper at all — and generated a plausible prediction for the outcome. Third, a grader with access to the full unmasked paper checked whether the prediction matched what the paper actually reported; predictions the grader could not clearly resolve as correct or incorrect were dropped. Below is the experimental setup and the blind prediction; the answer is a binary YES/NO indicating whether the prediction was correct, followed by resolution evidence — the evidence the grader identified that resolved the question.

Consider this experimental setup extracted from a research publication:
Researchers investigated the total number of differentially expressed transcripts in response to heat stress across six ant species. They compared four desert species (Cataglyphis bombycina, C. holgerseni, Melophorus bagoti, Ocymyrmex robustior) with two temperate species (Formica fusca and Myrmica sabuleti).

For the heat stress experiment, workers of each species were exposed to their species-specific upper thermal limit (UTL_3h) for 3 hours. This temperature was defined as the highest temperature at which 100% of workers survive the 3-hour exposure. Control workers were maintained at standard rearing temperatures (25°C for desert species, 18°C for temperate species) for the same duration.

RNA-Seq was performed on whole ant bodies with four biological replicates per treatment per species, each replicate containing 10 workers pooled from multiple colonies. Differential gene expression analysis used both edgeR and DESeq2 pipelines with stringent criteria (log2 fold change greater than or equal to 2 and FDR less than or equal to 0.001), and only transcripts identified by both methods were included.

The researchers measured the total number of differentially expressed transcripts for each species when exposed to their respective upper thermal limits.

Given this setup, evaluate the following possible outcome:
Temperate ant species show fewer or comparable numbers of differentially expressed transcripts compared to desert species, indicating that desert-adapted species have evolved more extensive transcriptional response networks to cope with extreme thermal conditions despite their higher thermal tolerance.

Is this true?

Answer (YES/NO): NO